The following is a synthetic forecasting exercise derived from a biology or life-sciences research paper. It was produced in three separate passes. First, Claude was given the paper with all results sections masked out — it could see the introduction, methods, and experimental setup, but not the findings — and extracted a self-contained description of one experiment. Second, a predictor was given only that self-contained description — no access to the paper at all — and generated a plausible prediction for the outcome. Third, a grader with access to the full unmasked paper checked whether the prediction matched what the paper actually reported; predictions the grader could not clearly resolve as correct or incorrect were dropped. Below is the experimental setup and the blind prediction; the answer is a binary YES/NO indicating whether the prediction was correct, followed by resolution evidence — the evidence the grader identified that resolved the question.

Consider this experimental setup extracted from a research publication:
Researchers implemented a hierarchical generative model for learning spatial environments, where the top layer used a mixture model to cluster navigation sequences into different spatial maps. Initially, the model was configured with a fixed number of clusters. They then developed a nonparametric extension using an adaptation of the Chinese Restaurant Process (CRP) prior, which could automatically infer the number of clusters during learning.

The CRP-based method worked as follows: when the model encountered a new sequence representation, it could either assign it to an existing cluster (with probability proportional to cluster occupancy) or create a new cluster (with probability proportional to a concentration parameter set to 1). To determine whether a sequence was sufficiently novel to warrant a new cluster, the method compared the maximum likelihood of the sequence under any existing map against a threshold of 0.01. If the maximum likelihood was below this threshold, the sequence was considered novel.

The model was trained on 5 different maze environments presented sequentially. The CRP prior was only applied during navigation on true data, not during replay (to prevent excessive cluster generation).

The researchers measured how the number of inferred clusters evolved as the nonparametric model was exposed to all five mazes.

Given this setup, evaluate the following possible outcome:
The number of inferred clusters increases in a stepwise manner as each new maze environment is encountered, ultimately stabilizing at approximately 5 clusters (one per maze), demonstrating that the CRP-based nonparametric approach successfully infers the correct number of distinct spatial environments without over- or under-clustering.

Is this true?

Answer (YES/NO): NO